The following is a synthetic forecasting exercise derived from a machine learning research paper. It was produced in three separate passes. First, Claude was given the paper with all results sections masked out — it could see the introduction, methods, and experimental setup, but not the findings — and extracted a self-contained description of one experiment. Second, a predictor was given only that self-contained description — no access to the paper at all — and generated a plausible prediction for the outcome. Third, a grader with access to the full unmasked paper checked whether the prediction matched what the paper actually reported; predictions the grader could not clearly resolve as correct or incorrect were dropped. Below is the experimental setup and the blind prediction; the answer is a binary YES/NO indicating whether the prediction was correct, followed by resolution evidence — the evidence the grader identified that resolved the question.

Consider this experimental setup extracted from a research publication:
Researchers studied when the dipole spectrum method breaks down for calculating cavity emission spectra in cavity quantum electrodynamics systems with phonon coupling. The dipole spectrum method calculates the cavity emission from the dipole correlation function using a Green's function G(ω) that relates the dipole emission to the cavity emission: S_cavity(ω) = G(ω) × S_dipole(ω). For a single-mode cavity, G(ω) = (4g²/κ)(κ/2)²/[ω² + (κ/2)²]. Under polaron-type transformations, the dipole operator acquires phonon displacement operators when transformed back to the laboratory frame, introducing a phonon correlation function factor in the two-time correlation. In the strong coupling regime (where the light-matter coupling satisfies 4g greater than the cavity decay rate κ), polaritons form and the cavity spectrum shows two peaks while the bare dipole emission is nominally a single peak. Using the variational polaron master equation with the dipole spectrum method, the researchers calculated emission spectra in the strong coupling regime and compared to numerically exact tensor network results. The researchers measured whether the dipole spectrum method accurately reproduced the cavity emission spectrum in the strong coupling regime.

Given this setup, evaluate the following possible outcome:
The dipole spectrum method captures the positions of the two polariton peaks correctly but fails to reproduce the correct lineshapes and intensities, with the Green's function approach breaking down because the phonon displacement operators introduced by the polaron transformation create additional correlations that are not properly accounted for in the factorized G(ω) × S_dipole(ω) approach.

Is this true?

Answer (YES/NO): NO